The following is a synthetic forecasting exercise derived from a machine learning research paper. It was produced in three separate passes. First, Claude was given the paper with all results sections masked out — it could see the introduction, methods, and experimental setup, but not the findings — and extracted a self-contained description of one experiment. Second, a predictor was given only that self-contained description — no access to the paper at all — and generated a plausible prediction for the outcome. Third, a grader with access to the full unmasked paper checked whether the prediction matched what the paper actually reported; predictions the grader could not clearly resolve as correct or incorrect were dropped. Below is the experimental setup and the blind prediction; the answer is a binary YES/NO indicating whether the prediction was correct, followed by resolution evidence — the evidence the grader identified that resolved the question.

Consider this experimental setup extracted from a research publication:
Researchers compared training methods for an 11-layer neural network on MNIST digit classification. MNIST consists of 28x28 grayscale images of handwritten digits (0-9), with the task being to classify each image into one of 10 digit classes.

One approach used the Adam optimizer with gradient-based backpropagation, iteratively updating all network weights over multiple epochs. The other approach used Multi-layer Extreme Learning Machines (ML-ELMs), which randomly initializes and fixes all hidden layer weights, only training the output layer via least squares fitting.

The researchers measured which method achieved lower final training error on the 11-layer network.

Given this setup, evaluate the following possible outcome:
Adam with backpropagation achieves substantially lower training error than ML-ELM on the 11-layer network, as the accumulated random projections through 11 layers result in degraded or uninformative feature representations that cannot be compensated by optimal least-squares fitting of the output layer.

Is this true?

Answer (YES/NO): YES